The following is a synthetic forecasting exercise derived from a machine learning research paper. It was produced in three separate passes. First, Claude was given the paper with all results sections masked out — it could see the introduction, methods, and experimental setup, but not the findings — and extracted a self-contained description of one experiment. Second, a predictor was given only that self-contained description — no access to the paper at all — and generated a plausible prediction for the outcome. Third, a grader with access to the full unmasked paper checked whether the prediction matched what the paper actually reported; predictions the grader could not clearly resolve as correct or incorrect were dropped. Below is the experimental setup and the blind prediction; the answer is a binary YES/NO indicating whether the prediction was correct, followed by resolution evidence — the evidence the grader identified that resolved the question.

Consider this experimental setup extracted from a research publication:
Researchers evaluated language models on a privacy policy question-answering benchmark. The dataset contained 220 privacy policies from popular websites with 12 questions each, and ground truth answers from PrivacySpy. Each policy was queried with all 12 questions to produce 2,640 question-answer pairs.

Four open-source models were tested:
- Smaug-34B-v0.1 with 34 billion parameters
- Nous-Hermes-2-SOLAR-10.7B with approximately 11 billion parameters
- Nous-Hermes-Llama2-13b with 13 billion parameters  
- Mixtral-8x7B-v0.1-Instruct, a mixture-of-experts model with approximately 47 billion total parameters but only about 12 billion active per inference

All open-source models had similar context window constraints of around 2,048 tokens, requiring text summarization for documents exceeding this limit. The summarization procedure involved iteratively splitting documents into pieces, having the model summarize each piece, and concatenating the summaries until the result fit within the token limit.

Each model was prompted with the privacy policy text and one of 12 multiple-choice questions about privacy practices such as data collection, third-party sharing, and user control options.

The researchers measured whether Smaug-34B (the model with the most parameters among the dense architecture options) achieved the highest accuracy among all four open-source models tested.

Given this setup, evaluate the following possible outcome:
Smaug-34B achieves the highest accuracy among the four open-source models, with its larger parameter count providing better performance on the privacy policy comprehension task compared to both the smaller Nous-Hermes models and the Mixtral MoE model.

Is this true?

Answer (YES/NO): NO